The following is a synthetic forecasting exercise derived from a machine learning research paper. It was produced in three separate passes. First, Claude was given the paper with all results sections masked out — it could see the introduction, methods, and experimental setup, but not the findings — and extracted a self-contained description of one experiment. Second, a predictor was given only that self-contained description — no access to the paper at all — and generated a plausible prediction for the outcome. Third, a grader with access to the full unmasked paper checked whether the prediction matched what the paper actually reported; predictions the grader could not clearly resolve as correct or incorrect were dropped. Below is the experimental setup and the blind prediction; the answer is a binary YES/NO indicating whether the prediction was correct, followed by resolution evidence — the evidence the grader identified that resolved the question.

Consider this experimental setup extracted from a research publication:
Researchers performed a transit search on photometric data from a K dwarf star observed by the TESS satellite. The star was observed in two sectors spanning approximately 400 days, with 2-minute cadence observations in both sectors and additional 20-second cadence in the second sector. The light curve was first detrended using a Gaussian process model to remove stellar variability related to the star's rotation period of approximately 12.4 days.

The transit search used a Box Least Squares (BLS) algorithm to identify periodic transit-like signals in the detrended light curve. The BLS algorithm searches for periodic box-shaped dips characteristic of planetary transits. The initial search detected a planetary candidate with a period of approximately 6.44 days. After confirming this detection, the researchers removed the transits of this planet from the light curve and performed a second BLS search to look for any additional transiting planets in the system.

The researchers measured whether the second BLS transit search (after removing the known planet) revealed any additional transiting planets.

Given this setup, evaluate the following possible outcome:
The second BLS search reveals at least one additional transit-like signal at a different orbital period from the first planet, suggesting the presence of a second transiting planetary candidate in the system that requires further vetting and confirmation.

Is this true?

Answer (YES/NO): NO